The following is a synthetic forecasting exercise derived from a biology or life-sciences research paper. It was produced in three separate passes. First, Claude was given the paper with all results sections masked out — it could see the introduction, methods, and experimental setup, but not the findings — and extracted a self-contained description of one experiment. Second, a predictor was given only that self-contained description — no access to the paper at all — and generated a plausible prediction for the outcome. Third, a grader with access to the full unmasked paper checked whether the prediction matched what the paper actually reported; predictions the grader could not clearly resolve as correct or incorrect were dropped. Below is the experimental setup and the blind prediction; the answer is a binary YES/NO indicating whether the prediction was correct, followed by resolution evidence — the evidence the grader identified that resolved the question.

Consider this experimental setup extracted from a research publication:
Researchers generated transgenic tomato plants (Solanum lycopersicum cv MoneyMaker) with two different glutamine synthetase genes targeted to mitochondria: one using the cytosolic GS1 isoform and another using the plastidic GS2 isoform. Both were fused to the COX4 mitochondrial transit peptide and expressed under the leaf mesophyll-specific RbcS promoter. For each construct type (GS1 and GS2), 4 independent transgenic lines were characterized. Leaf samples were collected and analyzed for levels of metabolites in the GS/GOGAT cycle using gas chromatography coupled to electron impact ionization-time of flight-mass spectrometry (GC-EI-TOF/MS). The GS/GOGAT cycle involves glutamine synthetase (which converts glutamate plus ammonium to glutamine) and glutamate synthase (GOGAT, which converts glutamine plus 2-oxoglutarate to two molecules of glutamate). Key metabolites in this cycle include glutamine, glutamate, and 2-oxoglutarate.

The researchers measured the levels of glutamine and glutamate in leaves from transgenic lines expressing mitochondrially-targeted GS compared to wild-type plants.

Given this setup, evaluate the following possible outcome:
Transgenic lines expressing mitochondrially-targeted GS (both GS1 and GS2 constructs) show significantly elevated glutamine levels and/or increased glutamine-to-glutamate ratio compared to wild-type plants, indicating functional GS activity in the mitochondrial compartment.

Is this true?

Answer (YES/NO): YES